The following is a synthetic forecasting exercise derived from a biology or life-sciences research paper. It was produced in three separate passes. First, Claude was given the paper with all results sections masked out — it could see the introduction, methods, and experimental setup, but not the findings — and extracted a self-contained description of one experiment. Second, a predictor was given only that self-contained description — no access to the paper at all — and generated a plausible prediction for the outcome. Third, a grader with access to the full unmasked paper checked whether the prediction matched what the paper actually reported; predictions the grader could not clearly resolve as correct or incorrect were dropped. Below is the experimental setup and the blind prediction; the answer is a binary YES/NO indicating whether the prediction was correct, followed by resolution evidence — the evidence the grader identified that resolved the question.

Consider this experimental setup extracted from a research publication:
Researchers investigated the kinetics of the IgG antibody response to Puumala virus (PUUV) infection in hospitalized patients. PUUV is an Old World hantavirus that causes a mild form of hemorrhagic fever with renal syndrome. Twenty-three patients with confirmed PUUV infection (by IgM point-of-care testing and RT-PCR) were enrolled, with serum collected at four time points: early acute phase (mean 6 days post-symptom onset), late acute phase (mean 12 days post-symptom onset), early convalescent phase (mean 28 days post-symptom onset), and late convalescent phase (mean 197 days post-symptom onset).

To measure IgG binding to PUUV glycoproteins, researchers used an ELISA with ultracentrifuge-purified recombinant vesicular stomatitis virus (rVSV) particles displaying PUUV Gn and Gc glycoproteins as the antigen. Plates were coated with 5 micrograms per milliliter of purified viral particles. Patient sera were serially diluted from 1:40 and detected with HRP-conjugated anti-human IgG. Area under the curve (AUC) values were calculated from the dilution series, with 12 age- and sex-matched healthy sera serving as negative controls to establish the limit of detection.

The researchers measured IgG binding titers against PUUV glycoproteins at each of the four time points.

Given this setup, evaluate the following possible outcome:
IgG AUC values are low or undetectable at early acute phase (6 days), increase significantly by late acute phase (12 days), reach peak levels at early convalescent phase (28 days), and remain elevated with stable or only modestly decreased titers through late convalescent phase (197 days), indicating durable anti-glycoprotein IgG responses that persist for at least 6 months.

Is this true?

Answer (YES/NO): NO